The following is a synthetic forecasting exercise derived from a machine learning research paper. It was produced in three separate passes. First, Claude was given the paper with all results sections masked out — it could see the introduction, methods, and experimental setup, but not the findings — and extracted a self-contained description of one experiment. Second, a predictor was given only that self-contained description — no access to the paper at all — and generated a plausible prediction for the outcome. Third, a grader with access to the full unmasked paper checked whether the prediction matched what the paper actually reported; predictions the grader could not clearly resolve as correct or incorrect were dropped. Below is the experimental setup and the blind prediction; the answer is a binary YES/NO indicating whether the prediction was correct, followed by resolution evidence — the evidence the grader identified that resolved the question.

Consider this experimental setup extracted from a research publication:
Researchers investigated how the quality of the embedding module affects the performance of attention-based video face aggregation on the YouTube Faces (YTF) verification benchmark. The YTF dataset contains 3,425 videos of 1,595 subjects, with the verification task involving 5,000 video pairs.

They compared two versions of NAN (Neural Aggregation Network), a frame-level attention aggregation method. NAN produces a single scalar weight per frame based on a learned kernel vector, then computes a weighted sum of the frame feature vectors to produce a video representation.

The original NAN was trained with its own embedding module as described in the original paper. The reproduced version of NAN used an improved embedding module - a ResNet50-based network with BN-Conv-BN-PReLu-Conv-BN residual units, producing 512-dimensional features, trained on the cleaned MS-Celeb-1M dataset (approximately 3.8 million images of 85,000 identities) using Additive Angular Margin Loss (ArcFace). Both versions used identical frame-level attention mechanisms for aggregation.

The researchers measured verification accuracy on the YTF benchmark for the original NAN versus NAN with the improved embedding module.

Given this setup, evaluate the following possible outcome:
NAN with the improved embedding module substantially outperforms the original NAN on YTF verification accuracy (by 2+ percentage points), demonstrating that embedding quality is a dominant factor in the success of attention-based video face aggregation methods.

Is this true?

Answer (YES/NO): NO